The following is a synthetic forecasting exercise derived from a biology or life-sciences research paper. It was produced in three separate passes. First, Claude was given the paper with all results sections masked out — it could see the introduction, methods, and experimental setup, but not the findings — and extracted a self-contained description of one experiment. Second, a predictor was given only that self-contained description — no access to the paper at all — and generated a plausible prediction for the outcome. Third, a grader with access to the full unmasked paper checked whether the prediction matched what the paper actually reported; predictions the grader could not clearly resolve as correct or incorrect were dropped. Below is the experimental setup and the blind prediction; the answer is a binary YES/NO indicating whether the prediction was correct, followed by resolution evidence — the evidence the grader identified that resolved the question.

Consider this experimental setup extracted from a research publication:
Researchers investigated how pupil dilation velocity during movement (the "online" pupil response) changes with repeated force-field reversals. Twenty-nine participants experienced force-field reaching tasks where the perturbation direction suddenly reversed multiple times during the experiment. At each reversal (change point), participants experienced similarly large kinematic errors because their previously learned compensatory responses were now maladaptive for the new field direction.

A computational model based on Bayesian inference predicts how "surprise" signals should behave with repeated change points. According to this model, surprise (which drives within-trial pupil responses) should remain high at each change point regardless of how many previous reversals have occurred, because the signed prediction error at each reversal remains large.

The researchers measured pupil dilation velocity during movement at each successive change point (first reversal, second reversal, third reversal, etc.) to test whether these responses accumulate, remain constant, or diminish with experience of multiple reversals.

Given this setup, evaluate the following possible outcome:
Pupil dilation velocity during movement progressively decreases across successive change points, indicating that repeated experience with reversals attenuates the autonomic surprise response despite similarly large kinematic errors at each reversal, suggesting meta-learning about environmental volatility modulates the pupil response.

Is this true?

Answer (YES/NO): YES